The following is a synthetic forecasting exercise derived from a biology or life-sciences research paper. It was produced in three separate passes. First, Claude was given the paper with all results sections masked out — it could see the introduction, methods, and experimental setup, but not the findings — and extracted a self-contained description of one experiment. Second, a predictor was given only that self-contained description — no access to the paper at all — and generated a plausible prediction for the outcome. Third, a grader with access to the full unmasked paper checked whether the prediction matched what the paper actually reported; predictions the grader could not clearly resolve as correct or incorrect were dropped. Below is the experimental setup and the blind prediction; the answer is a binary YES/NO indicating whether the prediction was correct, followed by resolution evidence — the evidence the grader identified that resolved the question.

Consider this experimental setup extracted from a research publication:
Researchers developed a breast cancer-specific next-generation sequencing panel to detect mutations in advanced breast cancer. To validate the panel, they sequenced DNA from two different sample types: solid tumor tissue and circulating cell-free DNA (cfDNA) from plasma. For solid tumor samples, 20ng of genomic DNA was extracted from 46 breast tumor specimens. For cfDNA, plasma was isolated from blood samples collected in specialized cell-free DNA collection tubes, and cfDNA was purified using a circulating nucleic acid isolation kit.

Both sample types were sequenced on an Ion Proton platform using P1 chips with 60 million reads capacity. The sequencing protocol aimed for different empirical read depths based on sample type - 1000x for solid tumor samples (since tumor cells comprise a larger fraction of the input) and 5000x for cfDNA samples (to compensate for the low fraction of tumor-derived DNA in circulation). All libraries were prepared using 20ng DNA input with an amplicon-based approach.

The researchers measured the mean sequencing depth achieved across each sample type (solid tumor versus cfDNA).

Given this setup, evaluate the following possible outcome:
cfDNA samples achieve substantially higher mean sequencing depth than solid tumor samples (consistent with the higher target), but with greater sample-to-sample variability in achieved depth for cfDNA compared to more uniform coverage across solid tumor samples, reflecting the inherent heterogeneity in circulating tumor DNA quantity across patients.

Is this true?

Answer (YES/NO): NO